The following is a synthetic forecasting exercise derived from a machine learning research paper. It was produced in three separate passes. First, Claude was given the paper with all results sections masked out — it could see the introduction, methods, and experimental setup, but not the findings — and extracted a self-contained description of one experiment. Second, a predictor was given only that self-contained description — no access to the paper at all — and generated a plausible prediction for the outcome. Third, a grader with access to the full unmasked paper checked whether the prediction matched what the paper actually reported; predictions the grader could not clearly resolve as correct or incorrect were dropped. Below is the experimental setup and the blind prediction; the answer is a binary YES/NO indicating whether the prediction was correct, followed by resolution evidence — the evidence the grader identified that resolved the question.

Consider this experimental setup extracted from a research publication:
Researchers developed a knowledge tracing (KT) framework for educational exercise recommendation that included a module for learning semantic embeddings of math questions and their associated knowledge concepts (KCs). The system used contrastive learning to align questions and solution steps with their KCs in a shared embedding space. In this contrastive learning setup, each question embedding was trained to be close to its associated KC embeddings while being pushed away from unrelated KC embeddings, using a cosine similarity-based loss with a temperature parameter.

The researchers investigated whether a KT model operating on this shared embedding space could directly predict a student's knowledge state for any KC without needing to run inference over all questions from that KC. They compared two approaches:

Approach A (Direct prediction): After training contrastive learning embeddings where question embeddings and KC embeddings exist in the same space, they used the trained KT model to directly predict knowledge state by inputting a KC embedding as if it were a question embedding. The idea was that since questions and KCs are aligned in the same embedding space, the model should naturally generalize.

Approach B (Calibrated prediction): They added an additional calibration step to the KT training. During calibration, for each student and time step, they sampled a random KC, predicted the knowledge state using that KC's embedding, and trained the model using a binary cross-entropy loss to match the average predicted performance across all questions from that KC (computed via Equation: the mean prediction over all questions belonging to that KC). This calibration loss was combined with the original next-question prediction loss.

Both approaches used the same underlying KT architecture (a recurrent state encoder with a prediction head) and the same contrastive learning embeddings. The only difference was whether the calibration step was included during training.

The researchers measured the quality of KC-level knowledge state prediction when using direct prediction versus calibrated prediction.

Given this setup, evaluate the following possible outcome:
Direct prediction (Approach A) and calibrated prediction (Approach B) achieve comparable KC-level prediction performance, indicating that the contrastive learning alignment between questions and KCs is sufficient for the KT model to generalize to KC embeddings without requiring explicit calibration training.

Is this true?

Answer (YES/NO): NO